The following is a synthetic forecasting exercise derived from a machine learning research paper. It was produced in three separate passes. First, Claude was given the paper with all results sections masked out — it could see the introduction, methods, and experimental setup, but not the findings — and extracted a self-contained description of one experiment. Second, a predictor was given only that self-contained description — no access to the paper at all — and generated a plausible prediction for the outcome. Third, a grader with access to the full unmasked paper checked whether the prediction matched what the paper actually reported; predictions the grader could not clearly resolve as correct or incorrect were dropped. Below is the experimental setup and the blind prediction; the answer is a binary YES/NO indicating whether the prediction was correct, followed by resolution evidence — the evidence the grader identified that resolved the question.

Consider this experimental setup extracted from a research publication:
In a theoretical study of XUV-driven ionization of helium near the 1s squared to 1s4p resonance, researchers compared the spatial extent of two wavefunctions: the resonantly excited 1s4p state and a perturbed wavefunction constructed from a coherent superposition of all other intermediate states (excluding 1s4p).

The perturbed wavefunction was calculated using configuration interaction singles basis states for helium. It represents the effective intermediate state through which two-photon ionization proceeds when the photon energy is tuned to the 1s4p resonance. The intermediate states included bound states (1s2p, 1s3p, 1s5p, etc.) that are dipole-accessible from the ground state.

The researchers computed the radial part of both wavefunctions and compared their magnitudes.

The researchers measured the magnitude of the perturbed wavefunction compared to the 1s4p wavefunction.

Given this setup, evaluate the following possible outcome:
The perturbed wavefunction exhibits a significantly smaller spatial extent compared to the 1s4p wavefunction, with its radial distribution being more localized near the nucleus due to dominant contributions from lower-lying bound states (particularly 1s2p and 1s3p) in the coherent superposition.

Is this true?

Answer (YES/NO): NO